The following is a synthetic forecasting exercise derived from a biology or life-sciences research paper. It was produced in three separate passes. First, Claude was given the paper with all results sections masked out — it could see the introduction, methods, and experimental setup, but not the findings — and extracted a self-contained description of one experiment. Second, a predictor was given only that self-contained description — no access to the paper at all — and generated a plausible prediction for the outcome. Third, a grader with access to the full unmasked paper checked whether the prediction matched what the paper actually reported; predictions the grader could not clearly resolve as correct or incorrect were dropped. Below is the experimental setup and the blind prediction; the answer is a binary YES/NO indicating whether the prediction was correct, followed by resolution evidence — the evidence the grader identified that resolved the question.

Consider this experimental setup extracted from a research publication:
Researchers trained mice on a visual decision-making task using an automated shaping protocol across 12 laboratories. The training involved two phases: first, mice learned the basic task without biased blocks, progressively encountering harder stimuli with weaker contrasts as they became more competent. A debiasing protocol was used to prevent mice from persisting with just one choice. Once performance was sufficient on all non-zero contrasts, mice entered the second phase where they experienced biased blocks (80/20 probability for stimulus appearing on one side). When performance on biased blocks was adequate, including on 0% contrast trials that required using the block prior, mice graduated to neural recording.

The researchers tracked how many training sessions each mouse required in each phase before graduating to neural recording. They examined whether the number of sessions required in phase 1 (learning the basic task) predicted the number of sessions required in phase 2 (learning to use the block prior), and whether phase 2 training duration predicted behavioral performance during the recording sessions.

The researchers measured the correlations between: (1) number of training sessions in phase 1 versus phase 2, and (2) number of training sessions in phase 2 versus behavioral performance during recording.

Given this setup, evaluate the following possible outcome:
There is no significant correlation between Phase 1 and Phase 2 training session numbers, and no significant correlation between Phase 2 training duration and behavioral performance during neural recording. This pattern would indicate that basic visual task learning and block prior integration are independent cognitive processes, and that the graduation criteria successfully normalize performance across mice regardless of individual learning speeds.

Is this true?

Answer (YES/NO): YES